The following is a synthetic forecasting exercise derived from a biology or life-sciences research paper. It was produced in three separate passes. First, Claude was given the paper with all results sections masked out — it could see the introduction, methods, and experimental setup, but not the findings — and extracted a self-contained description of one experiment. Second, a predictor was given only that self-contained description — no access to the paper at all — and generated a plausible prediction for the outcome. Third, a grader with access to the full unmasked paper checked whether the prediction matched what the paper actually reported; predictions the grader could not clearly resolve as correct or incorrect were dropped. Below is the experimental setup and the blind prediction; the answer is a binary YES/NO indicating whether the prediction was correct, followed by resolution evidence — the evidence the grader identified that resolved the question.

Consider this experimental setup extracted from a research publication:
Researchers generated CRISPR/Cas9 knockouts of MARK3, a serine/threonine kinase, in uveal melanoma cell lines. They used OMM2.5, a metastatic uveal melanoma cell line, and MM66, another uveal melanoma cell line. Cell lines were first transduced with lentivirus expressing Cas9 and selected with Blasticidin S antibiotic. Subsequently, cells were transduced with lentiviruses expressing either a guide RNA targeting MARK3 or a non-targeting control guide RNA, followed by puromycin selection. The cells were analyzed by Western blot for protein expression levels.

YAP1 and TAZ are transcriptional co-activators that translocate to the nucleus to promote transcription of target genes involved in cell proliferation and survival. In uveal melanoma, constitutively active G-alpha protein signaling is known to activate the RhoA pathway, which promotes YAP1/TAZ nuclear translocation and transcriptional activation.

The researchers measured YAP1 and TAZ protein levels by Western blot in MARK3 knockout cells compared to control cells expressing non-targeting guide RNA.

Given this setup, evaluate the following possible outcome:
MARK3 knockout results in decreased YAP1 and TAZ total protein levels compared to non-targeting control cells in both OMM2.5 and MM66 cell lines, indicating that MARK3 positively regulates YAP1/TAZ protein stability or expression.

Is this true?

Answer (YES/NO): NO